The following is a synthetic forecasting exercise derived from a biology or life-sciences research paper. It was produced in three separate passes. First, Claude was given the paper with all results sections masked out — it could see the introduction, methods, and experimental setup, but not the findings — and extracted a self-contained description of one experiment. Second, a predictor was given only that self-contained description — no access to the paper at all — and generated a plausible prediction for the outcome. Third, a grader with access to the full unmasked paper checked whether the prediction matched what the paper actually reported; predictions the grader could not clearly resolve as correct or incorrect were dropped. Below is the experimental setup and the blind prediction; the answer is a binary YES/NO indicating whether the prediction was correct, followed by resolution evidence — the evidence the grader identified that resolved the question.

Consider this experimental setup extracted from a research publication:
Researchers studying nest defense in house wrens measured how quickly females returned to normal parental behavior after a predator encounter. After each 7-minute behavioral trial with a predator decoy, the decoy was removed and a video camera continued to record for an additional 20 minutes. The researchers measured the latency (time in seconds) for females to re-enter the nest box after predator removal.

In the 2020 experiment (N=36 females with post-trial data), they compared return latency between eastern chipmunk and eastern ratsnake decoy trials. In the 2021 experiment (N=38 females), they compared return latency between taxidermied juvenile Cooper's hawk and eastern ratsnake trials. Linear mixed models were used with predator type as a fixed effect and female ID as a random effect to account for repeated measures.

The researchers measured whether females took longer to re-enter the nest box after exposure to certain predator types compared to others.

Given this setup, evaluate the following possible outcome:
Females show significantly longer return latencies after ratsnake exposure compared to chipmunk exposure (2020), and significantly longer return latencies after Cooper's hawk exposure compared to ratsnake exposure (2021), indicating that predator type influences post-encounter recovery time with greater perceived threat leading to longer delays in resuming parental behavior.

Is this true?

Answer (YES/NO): NO